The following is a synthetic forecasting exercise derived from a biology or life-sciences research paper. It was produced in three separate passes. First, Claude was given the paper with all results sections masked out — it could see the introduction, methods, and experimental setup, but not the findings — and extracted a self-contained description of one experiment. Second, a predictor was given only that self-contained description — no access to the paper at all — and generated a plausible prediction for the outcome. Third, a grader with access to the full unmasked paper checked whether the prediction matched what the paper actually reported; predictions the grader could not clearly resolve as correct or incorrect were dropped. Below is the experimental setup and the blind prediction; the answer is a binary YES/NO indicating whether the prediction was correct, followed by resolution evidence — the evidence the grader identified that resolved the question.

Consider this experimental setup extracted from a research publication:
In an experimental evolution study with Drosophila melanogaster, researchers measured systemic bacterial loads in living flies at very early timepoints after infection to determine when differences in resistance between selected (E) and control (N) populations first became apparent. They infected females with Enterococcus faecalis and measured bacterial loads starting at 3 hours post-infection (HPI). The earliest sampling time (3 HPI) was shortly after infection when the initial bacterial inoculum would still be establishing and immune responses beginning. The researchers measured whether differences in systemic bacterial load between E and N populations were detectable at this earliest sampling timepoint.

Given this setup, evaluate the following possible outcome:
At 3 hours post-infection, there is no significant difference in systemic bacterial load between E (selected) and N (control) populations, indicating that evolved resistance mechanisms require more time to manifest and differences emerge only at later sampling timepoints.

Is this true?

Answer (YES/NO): NO